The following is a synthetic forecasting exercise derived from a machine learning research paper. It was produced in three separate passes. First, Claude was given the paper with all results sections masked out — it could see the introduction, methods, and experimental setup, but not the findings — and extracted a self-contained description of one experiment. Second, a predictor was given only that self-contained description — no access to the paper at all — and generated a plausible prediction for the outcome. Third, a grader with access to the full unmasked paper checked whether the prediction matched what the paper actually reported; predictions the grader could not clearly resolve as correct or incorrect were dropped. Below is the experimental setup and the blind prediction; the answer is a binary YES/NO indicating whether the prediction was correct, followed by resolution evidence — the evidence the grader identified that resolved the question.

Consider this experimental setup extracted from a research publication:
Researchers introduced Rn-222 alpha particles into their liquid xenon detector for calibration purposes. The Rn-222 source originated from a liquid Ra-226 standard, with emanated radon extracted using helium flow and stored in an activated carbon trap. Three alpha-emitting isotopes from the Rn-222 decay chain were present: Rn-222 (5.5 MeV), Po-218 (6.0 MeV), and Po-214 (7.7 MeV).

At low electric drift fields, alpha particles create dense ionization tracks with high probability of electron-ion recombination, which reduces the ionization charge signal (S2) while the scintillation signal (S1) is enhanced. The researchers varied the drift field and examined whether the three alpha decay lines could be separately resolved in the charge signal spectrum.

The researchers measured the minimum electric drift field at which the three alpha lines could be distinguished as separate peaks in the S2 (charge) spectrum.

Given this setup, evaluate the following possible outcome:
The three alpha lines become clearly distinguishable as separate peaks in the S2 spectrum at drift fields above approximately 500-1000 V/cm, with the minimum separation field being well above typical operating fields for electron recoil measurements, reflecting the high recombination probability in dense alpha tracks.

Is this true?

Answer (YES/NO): NO